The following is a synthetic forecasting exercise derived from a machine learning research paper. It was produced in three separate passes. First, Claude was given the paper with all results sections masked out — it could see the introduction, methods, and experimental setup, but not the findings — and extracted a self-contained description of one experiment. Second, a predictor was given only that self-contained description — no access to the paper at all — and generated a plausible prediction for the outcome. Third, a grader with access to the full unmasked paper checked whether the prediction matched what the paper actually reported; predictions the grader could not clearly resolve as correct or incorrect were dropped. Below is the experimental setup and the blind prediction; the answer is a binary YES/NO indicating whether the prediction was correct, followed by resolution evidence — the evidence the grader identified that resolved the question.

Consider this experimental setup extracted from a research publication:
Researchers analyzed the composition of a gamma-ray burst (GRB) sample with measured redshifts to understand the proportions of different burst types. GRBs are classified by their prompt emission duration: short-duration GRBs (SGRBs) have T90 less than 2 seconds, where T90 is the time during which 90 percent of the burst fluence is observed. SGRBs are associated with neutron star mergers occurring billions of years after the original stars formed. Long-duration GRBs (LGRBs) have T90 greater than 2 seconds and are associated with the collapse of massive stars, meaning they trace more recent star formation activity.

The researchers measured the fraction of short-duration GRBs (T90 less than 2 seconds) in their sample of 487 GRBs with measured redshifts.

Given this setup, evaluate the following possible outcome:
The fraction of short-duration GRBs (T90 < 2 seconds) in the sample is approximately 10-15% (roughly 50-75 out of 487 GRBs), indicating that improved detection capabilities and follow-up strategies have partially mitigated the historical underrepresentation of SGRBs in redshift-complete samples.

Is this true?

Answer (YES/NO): NO